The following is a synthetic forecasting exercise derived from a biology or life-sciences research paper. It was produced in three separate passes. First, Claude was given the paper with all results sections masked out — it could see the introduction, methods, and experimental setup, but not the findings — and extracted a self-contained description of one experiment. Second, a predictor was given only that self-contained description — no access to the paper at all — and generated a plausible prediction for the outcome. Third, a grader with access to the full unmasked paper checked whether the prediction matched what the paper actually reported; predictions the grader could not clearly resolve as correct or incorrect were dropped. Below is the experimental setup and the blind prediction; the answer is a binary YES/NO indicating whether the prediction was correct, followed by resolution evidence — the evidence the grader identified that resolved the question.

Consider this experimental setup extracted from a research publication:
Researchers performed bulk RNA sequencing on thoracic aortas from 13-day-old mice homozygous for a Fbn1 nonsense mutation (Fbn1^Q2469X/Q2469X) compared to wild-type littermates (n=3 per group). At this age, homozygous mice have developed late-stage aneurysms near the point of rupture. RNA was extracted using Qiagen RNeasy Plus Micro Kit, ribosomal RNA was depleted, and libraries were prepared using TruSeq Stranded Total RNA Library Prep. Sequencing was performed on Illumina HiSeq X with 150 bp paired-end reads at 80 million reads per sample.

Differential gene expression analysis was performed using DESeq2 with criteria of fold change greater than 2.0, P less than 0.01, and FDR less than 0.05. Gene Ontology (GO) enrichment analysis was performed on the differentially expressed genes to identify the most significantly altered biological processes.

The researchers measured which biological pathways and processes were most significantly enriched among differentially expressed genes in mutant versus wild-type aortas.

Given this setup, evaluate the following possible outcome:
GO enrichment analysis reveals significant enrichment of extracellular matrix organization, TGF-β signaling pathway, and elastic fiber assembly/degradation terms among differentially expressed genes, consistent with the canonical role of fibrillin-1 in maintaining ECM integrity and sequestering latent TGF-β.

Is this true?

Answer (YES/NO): NO